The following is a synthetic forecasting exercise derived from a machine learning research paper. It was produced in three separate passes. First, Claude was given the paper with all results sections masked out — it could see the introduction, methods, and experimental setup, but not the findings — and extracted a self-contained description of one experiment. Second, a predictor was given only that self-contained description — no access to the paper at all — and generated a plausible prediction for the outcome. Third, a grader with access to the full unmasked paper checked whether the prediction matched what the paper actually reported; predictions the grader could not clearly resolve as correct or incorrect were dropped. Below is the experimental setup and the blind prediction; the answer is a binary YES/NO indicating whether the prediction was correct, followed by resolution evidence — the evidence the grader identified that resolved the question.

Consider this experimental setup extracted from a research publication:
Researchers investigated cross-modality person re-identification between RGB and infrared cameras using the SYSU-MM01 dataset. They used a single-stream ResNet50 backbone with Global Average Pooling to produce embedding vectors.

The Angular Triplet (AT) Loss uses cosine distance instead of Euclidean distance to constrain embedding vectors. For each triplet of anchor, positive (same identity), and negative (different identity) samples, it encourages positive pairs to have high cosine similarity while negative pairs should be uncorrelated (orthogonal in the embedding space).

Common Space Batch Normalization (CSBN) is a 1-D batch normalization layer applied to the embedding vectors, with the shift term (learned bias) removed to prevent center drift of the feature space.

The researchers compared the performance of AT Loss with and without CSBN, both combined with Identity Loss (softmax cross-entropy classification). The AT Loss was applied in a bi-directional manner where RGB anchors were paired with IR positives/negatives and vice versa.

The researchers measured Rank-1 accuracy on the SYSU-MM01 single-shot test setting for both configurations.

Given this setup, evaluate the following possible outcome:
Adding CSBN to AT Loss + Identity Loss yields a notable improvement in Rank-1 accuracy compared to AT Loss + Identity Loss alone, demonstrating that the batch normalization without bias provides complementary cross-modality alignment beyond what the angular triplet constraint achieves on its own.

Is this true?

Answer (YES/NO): YES